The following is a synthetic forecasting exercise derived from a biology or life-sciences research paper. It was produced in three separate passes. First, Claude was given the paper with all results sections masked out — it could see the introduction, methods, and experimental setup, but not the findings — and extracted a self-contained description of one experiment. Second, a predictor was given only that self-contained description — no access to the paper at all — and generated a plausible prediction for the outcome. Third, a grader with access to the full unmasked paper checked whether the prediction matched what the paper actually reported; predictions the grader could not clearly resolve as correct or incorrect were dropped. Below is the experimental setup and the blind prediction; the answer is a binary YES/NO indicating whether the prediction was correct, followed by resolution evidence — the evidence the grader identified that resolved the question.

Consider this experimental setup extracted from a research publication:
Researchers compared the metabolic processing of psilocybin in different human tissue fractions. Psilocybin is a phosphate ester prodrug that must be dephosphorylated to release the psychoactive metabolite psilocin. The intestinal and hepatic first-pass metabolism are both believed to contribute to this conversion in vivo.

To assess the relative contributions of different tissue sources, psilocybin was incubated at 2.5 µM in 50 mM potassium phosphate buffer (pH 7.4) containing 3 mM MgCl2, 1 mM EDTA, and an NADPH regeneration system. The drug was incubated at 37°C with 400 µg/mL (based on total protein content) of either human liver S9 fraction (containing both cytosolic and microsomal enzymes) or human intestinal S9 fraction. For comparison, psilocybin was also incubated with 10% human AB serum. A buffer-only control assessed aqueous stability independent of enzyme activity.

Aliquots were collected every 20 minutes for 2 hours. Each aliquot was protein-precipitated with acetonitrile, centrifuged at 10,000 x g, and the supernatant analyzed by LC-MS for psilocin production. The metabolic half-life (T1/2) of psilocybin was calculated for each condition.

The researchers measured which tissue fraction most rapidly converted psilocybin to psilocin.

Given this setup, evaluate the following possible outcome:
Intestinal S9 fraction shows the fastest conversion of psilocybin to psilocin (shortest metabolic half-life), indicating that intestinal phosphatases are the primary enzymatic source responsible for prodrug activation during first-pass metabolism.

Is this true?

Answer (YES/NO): NO